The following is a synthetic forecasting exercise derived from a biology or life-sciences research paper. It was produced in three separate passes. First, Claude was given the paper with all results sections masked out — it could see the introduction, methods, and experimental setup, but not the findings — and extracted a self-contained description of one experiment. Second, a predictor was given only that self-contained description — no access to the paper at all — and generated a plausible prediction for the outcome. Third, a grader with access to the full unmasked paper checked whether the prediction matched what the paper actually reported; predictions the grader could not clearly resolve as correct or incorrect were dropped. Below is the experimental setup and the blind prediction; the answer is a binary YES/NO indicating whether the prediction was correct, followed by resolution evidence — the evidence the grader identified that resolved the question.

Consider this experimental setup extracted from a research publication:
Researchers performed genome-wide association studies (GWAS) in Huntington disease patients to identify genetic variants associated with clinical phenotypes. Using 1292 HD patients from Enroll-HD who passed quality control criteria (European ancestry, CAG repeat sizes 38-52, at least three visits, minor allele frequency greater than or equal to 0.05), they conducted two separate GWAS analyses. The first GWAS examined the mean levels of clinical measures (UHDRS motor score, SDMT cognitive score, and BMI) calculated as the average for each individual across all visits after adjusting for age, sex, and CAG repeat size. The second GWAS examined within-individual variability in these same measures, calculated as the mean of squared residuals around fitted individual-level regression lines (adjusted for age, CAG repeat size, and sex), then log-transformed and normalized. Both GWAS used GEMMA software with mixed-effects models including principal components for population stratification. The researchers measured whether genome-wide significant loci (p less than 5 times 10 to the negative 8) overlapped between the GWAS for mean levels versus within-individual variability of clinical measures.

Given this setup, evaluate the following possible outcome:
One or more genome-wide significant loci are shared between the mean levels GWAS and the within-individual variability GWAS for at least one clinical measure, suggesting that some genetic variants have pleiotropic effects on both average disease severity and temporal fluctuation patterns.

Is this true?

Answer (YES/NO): NO